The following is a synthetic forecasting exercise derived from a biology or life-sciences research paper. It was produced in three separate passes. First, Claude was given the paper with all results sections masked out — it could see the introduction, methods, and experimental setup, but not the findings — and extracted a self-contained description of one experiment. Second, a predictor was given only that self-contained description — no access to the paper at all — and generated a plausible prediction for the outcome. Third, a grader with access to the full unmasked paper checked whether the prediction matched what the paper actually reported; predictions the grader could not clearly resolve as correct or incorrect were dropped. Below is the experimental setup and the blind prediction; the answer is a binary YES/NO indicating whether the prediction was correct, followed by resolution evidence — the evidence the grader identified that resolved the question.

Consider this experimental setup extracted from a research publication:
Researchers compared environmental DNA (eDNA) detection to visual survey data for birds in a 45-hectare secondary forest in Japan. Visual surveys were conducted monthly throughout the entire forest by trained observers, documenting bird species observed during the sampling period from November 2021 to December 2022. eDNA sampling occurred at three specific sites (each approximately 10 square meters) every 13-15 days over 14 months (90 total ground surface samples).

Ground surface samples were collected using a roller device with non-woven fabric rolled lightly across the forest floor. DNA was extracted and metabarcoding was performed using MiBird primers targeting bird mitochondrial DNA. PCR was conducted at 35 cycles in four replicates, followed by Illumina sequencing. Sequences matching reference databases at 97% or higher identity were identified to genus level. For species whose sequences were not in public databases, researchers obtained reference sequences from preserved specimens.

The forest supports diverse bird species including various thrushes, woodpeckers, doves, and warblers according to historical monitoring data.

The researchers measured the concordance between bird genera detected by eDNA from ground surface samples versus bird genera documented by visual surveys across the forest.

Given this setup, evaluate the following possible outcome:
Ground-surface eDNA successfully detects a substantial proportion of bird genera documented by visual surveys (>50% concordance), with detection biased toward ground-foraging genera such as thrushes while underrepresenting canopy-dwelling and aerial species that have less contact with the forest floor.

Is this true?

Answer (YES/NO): NO